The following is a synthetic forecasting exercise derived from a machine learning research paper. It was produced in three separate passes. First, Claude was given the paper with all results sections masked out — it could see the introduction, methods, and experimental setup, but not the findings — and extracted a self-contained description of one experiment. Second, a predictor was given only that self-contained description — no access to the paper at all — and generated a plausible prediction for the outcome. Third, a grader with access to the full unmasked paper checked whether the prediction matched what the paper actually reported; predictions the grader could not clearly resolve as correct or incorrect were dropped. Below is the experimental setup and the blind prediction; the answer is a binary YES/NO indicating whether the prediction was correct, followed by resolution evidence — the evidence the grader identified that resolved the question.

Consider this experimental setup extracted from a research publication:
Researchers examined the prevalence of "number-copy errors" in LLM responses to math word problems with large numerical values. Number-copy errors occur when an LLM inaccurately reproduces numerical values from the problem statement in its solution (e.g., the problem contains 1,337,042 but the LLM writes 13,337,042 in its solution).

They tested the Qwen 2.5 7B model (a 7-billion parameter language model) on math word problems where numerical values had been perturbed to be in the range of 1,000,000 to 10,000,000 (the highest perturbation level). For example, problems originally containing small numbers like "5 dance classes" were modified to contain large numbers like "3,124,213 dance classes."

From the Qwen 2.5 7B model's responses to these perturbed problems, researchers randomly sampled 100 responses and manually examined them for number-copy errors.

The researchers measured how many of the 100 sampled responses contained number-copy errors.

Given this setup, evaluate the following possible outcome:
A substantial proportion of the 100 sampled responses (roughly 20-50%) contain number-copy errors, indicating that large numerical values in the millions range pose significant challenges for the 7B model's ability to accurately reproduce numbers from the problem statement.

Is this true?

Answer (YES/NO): NO